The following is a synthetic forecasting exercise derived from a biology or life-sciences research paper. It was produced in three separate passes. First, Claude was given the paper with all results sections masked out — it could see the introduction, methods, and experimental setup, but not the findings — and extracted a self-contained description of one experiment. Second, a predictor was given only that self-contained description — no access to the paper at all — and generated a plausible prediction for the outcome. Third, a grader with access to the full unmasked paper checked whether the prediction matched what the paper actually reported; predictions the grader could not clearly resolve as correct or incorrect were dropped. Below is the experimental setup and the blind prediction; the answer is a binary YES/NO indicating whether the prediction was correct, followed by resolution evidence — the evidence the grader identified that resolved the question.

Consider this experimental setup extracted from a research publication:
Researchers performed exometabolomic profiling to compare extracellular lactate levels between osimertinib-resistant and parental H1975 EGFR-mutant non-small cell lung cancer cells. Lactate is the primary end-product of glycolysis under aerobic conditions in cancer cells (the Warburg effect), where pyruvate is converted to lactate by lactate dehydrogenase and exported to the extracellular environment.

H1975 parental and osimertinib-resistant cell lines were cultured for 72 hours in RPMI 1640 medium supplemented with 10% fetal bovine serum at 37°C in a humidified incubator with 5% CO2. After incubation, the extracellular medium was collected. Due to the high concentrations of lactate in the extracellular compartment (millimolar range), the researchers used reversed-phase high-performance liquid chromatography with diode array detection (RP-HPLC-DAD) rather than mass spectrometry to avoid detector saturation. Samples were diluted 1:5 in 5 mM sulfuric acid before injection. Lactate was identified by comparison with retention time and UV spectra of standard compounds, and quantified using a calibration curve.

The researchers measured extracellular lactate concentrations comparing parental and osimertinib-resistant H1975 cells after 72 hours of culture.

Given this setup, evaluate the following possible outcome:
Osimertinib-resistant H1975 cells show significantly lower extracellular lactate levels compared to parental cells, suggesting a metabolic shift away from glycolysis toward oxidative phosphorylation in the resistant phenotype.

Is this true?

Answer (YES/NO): NO